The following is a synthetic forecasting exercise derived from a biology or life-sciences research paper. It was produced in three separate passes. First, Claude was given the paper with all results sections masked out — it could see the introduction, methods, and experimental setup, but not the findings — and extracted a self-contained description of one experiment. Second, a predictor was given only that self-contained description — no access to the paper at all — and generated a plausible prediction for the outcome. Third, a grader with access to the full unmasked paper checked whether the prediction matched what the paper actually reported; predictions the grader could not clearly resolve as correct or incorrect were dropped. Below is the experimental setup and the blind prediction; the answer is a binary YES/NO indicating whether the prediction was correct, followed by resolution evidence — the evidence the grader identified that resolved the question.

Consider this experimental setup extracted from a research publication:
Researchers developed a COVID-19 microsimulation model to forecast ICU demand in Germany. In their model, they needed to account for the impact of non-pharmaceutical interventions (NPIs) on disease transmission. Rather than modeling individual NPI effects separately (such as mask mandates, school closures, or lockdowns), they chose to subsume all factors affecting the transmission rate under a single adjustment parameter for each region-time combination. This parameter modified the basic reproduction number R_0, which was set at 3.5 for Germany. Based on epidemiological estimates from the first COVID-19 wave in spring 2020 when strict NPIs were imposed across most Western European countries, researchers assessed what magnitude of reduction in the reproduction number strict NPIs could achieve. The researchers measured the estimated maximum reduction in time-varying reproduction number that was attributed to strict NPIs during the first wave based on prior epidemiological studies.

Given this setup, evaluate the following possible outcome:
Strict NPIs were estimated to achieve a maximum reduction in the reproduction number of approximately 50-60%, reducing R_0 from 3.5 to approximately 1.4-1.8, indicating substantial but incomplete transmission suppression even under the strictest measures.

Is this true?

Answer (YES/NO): NO